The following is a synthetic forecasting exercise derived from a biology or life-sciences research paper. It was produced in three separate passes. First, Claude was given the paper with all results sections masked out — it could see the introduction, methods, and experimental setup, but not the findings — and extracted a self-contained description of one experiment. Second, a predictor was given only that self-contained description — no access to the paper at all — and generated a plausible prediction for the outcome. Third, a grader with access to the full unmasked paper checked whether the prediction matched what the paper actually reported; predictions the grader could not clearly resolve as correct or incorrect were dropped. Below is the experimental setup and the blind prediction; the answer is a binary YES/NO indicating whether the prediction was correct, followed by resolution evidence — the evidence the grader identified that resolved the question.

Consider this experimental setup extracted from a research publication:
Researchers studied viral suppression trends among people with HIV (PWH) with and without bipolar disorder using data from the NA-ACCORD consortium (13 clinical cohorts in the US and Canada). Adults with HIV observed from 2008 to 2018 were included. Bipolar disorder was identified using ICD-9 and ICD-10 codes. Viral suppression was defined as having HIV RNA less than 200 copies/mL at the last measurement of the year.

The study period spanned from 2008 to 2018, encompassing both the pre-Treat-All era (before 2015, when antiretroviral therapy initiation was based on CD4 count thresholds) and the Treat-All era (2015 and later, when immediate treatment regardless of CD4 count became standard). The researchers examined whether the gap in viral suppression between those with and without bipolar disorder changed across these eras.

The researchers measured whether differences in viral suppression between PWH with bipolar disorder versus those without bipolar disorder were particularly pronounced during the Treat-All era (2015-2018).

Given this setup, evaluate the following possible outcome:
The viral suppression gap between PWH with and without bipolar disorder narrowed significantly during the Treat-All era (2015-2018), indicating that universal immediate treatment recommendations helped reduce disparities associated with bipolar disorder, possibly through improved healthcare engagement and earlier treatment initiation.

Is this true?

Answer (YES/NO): NO